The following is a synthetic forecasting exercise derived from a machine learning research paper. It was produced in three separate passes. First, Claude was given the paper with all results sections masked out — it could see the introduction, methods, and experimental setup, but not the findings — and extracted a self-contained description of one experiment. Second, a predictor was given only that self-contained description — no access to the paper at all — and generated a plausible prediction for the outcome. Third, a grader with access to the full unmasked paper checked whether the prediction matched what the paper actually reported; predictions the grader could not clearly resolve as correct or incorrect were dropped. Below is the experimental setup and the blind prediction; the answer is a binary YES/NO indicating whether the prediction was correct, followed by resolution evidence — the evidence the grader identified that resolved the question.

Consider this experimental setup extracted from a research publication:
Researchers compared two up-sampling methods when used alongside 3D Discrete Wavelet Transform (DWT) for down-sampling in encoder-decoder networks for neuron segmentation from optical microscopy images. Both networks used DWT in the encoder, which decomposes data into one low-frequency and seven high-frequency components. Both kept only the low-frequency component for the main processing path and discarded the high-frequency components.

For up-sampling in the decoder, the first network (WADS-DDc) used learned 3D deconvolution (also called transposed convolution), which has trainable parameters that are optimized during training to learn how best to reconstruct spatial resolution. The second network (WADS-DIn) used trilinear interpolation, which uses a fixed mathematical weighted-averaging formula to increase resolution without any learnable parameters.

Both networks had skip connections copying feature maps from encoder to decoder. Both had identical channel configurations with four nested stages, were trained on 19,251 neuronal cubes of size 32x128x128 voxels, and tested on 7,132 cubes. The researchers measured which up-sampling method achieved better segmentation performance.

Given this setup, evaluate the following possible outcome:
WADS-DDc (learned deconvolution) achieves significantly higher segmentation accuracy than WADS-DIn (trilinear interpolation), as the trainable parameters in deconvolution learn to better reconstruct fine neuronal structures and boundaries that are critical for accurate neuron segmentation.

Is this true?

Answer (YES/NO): YES